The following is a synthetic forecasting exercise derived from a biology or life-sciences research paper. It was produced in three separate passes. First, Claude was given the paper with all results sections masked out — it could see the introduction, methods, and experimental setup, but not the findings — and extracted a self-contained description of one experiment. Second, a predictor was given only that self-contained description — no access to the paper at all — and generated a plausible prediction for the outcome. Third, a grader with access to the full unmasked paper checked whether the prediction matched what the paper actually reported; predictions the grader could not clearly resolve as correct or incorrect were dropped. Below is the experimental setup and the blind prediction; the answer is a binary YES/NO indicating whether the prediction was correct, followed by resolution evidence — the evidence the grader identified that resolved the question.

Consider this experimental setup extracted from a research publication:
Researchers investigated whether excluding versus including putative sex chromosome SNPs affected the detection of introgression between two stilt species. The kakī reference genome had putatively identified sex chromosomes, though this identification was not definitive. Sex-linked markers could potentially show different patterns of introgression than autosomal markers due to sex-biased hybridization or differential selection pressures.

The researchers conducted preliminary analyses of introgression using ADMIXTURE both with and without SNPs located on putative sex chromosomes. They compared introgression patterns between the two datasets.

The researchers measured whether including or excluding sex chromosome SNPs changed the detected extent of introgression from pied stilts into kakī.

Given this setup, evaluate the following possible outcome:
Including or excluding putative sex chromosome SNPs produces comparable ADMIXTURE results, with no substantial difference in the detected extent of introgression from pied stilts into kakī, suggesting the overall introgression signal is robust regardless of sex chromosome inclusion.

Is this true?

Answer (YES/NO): YES